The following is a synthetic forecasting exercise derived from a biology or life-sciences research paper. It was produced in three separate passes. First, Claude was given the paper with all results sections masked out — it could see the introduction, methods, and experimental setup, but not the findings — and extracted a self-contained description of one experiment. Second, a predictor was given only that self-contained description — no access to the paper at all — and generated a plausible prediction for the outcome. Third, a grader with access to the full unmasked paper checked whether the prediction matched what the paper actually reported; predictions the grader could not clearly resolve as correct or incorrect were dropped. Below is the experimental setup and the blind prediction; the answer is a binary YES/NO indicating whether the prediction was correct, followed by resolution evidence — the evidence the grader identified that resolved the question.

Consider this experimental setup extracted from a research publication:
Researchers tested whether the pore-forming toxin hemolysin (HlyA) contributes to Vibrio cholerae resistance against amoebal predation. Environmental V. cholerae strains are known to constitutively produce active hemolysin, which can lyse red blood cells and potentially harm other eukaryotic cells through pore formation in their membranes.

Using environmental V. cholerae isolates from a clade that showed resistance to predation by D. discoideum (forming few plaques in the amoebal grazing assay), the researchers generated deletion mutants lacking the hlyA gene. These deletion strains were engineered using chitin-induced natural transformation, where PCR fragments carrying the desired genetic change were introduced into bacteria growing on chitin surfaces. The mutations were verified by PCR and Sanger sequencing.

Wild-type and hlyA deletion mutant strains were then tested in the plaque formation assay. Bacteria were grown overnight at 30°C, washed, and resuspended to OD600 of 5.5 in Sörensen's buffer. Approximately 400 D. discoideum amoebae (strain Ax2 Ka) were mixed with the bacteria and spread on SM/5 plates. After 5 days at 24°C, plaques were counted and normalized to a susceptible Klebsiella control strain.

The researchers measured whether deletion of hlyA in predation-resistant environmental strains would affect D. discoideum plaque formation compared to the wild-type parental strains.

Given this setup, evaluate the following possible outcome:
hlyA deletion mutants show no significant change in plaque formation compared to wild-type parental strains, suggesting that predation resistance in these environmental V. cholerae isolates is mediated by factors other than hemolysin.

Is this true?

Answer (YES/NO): YES